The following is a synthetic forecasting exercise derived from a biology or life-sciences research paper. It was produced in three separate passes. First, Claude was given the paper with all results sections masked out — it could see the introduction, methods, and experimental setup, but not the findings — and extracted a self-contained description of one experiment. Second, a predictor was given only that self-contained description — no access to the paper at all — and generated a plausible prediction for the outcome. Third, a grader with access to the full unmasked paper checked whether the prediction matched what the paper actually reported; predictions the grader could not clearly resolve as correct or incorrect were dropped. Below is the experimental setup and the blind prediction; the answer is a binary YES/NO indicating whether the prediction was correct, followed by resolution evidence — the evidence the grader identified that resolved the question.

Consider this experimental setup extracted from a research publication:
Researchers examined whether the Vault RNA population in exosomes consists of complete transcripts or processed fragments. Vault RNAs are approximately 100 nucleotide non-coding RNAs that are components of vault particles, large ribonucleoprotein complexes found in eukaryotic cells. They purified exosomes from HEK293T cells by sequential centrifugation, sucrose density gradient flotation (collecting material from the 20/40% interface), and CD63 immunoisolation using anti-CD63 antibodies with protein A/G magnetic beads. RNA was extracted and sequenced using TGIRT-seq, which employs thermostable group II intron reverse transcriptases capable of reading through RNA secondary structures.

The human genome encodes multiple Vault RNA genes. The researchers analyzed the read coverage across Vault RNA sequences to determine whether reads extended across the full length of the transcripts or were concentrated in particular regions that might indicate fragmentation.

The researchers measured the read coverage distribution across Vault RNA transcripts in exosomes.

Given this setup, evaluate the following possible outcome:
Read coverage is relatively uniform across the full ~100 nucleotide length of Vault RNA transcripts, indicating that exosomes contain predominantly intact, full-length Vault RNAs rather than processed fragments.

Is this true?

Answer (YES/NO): YES